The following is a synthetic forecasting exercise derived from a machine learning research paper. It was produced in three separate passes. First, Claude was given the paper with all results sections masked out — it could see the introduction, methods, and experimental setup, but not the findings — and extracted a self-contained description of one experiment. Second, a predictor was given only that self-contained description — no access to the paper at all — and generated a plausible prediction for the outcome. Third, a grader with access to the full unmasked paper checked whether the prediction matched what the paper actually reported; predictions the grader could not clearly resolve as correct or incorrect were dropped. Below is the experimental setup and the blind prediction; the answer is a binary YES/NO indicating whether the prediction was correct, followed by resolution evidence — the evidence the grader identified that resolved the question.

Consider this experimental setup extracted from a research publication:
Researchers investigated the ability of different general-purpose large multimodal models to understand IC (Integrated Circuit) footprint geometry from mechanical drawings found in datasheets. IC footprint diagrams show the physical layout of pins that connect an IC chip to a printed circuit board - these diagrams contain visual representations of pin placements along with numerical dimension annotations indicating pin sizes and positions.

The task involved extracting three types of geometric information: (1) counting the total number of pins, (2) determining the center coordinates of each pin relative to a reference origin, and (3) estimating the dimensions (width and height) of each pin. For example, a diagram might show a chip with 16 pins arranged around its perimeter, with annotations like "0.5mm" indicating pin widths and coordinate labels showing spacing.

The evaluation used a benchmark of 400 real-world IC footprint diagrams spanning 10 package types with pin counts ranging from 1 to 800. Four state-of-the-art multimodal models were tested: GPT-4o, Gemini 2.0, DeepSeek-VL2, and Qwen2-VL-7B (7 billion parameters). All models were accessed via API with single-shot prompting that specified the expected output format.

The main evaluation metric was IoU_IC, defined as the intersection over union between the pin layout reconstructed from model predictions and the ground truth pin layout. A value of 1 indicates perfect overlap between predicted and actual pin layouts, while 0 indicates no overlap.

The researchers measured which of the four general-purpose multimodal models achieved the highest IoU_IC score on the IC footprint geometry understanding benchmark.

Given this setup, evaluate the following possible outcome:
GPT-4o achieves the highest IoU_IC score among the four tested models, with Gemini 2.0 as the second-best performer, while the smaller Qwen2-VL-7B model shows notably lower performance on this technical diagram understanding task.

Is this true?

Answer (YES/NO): YES